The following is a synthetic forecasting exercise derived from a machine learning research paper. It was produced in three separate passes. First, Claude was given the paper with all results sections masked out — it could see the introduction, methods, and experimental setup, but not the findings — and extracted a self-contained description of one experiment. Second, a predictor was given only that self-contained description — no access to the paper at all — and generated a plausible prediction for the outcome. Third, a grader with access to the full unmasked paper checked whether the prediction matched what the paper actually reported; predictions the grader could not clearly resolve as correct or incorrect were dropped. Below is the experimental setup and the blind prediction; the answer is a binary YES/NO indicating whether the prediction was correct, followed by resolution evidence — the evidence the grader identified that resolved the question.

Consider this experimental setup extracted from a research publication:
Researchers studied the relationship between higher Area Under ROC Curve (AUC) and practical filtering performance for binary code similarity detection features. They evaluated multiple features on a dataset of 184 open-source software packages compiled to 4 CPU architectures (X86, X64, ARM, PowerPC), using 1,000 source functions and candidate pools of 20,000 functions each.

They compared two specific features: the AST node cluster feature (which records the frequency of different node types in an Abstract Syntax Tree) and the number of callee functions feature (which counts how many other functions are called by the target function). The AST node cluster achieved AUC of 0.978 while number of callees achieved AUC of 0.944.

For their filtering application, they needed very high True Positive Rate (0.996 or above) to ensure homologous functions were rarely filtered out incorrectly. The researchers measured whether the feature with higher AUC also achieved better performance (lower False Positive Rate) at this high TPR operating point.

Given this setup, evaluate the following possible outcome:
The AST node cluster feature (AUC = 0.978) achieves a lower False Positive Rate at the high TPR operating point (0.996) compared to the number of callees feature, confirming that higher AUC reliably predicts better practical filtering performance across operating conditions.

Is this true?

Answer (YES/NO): NO